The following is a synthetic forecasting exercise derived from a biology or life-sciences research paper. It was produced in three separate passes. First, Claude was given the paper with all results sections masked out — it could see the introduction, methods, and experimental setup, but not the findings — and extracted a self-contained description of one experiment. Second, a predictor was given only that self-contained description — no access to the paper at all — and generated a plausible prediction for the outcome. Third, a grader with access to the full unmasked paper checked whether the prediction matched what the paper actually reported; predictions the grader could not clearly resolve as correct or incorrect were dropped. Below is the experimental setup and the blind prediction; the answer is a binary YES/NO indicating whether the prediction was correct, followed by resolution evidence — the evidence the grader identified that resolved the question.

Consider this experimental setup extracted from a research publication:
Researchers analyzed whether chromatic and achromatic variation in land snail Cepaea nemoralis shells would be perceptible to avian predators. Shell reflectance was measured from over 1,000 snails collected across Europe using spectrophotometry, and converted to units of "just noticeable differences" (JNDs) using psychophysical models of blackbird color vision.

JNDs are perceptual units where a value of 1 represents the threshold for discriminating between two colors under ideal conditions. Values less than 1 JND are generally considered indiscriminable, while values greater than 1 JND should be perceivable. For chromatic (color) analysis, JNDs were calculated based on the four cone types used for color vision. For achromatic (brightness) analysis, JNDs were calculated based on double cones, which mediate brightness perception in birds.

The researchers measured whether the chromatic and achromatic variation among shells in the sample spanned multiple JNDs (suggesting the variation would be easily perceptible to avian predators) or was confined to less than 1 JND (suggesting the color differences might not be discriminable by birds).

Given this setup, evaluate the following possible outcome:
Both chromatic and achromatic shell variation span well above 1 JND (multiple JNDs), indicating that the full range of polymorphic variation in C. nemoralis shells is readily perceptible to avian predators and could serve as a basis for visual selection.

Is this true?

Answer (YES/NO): YES